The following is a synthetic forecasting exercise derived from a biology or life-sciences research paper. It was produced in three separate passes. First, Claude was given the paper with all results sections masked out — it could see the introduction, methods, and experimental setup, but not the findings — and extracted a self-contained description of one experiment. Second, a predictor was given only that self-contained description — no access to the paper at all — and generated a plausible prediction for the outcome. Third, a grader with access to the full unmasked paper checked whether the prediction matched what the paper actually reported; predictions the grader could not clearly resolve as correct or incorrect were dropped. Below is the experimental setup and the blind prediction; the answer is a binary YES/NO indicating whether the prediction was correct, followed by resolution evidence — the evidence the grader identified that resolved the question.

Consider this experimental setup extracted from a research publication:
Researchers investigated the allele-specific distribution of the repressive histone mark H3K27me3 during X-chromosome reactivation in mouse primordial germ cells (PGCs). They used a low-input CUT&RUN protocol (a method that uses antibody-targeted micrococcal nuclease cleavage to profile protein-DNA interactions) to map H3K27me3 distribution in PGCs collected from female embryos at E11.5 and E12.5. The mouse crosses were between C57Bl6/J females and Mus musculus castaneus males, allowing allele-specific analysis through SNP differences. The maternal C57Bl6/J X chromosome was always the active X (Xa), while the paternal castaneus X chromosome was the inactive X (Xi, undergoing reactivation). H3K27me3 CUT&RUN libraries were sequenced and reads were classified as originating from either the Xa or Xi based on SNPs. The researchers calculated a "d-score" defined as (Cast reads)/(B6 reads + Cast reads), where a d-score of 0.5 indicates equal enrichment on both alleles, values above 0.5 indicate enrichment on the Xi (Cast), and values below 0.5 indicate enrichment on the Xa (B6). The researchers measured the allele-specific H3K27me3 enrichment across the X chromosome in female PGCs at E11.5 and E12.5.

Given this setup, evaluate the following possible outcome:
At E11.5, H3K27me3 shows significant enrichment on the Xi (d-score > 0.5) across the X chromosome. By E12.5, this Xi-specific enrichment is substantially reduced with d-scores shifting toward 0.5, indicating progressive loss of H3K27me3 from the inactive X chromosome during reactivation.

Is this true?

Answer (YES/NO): NO